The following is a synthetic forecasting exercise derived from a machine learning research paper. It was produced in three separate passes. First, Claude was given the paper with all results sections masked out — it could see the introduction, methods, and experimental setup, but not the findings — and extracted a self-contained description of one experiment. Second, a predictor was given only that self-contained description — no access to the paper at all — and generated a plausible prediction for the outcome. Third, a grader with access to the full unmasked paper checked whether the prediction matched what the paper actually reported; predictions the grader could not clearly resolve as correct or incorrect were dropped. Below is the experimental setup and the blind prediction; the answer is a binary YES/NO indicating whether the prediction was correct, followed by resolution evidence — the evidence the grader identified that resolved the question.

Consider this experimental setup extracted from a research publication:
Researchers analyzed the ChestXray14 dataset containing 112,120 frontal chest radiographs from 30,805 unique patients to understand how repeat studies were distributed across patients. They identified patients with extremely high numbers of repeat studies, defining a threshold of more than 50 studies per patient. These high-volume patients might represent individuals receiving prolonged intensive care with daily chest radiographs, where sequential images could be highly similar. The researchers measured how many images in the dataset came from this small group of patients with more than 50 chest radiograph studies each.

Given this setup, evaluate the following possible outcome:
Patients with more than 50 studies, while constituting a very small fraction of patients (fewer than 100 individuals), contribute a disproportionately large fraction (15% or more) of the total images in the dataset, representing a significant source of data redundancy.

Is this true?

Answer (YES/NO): NO